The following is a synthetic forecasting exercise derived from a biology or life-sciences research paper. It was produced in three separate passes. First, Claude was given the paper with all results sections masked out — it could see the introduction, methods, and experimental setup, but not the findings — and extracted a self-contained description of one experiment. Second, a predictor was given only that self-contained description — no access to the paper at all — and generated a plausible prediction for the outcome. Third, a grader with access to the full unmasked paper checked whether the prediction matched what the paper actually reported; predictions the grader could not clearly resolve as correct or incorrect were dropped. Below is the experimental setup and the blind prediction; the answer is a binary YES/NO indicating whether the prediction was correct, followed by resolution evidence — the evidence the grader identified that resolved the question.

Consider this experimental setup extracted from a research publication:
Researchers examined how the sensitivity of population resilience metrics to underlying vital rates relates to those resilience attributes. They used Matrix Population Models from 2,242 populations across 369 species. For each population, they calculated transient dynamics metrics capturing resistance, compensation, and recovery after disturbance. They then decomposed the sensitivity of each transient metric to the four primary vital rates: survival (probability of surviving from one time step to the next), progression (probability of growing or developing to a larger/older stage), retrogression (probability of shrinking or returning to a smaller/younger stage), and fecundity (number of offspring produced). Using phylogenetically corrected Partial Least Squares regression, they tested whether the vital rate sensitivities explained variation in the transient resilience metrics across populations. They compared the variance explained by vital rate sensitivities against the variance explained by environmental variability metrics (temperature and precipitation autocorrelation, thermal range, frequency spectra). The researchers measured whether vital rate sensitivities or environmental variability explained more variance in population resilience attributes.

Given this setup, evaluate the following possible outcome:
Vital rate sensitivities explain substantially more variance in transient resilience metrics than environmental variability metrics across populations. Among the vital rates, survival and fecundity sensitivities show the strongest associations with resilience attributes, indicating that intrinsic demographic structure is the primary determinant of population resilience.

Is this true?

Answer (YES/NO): NO